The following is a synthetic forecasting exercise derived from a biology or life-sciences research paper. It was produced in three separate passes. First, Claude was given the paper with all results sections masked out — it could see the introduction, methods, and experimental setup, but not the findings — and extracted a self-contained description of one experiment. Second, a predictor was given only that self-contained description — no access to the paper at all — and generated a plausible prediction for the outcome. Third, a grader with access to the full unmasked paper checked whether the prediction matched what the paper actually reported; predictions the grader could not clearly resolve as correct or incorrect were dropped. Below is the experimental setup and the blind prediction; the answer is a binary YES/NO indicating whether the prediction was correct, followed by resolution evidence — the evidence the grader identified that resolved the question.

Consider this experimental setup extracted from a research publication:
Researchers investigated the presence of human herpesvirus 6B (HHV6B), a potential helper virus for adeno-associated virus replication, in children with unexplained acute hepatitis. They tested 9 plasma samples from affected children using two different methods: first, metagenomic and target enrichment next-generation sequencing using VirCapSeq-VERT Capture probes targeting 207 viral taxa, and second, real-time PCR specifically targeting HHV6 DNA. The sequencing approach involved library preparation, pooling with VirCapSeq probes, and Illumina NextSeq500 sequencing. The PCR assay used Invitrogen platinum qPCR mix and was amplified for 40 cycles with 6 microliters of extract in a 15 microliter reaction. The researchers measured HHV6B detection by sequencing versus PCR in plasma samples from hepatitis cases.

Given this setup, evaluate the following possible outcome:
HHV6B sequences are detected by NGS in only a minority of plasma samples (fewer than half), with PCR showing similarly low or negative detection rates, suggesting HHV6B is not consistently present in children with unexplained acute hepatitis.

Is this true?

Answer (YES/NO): NO